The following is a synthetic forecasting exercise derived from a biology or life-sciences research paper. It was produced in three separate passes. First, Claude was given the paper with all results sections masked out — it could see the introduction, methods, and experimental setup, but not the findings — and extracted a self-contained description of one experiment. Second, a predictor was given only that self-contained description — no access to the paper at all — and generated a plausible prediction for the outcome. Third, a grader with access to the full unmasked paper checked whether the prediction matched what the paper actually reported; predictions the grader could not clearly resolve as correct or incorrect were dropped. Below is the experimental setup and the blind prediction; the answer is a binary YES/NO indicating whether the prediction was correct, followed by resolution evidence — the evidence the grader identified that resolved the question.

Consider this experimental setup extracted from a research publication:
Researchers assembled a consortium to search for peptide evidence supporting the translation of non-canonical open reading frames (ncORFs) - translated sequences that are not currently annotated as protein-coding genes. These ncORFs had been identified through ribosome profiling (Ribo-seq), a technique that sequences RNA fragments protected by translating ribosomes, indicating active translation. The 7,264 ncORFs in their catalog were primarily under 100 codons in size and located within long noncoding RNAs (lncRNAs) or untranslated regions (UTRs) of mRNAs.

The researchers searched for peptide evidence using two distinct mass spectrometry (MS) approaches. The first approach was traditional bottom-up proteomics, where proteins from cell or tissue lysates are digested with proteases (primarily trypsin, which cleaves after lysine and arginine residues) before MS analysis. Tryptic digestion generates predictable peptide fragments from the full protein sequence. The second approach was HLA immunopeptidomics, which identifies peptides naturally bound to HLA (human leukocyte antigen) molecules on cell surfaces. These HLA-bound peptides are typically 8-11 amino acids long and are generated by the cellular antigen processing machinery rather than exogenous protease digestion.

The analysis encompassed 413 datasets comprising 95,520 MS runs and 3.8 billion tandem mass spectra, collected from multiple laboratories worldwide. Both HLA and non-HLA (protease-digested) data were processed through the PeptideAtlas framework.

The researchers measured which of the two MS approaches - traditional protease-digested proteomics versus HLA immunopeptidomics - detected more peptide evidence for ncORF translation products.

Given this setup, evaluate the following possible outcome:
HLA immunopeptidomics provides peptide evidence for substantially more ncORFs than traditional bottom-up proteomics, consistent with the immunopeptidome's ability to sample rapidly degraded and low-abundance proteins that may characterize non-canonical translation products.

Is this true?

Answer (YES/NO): YES